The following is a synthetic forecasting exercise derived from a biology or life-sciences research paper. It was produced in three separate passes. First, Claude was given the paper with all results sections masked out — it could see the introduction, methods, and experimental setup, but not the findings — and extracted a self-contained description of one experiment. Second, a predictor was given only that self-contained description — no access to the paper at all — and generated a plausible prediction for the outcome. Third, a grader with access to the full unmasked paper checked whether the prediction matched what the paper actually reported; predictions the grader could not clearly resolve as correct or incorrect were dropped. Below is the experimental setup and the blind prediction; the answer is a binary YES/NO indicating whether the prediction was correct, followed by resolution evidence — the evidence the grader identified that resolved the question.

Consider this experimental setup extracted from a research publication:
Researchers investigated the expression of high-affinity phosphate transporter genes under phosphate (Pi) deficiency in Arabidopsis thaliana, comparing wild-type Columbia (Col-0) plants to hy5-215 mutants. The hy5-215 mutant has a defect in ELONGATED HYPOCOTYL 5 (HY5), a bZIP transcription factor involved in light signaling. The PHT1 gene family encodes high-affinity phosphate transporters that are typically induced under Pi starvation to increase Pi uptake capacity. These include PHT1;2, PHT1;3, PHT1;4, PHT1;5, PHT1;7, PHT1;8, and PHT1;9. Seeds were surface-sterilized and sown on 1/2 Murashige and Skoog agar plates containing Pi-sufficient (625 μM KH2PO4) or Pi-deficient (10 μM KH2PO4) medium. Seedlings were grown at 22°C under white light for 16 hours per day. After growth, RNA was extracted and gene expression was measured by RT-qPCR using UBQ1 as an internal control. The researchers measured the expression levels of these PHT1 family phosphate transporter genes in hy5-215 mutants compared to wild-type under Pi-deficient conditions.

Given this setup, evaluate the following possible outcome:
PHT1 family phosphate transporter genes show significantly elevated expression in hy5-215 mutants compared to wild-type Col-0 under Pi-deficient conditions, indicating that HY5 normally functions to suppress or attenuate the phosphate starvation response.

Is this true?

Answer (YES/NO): NO